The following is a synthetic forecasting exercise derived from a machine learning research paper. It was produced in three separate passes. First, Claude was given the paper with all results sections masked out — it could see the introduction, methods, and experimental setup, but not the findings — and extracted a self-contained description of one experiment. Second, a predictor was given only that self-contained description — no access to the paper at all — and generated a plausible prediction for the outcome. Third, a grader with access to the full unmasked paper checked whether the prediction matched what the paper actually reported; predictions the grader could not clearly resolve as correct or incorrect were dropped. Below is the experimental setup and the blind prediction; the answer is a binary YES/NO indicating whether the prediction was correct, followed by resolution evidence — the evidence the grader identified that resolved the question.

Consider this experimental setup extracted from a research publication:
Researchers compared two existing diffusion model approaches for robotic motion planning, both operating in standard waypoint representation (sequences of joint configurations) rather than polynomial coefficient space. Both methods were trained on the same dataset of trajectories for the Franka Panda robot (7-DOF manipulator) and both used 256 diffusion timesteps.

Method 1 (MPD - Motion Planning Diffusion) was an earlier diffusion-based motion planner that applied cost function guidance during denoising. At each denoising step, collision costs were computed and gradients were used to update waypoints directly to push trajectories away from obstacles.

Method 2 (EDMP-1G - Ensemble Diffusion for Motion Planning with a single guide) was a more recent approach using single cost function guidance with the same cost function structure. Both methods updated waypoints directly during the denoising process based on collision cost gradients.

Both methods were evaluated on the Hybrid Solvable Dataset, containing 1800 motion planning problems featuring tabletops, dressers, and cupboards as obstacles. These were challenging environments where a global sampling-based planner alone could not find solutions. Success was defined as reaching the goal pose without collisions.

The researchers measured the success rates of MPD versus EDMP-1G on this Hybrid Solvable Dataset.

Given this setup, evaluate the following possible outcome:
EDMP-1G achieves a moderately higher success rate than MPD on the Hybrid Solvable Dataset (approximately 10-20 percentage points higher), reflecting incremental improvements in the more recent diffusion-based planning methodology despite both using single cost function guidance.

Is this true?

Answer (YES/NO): NO